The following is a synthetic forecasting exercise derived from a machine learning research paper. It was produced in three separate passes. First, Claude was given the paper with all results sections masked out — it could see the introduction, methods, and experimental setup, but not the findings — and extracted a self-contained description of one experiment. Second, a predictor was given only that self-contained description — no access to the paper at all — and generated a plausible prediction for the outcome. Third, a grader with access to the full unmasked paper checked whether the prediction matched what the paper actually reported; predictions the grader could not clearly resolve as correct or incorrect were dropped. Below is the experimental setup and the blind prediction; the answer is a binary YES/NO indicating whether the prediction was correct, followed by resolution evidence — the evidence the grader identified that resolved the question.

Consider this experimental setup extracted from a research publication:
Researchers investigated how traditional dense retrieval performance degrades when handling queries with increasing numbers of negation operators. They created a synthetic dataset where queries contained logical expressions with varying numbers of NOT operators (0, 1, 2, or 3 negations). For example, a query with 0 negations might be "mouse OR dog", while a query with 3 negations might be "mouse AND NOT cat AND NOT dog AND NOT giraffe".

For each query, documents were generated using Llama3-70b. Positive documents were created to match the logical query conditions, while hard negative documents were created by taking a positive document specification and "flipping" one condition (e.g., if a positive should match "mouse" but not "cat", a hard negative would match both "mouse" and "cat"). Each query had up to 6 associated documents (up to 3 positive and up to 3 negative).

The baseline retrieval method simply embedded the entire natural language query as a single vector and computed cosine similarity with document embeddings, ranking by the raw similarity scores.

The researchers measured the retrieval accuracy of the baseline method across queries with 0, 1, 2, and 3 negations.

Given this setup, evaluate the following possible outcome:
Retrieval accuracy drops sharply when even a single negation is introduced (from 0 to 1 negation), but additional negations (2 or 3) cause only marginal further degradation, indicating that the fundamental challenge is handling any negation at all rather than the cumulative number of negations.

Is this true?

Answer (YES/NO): NO